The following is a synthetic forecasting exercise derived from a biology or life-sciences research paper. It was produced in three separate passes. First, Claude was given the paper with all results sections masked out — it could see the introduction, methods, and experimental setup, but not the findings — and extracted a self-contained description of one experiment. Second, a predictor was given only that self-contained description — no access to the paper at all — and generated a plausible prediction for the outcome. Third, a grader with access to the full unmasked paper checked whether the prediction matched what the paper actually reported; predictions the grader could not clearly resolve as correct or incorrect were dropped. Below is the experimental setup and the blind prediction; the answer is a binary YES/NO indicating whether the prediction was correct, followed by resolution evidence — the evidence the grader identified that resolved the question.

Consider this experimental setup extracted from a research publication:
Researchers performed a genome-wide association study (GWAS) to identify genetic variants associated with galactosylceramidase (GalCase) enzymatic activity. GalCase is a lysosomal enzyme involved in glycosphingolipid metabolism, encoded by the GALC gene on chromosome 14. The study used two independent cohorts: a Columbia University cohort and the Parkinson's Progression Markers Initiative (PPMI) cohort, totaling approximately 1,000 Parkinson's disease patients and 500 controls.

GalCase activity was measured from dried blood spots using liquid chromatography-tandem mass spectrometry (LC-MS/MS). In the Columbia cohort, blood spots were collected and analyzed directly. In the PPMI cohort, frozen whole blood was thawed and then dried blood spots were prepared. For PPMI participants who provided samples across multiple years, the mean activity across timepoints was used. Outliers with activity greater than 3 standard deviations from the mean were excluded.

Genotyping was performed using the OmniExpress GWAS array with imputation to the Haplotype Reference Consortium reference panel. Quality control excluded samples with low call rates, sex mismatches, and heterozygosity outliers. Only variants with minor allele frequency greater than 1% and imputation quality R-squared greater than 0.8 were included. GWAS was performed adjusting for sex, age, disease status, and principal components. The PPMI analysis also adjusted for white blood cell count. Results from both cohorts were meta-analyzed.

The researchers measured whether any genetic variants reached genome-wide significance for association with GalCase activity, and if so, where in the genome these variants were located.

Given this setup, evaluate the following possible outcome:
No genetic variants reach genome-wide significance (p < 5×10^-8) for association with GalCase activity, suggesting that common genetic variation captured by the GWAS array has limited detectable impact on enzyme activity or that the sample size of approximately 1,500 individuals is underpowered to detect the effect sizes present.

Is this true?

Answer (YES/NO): NO